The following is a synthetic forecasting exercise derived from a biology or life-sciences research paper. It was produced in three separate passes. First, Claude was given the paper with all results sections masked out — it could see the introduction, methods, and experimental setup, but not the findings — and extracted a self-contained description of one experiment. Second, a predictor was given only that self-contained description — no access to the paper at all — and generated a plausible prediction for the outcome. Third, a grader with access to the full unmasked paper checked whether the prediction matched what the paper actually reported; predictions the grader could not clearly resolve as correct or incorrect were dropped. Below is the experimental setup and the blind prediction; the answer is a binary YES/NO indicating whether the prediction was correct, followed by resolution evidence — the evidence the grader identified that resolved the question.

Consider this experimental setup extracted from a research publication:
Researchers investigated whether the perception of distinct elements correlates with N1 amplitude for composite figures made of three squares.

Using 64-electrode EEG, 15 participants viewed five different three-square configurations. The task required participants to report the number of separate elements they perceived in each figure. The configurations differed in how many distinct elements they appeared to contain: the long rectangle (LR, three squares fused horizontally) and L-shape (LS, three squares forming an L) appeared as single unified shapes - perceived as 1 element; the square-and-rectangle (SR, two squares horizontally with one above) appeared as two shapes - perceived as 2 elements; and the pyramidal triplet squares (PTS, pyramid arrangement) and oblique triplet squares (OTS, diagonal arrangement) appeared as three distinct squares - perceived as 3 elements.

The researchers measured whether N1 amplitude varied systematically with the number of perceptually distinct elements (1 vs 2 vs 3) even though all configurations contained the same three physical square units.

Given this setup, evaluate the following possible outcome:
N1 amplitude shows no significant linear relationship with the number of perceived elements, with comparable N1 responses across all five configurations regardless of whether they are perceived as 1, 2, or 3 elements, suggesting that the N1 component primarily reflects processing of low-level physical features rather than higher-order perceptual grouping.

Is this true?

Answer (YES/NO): NO